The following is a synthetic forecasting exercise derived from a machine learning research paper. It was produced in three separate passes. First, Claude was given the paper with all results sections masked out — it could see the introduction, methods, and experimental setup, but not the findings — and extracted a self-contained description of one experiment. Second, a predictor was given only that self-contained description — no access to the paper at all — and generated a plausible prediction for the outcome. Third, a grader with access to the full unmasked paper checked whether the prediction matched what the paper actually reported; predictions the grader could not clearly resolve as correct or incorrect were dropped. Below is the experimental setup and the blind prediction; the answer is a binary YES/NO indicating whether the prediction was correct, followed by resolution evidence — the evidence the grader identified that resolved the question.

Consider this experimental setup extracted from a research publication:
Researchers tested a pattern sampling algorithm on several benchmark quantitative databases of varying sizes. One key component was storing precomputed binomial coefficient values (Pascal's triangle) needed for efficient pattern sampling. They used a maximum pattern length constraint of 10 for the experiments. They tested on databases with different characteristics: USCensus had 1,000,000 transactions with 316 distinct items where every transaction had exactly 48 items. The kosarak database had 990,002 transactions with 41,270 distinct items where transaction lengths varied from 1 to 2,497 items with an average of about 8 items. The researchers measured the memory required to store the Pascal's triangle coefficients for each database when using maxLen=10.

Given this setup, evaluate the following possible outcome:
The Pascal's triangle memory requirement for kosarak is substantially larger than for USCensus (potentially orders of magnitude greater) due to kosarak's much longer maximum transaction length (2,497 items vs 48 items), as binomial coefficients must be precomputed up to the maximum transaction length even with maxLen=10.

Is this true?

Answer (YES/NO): YES